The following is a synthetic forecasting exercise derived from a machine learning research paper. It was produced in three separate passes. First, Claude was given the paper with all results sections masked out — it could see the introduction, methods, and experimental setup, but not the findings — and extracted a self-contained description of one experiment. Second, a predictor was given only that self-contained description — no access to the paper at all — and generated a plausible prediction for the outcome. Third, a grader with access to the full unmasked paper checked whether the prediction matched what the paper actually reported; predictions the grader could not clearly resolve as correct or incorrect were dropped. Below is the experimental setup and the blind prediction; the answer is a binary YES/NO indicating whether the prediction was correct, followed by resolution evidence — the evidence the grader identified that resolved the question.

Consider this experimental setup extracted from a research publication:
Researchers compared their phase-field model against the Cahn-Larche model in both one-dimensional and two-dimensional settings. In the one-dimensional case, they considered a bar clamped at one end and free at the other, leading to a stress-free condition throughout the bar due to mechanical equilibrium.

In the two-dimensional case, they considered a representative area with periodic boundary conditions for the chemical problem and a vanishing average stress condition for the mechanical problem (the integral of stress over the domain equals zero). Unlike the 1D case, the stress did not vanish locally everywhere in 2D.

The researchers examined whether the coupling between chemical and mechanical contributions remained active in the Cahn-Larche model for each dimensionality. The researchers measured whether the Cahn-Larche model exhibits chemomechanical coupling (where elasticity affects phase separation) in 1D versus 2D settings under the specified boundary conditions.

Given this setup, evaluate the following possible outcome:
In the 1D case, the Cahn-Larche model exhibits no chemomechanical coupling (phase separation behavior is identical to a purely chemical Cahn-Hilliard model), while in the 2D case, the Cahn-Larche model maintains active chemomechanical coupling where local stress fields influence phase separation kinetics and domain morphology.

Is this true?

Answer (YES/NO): YES